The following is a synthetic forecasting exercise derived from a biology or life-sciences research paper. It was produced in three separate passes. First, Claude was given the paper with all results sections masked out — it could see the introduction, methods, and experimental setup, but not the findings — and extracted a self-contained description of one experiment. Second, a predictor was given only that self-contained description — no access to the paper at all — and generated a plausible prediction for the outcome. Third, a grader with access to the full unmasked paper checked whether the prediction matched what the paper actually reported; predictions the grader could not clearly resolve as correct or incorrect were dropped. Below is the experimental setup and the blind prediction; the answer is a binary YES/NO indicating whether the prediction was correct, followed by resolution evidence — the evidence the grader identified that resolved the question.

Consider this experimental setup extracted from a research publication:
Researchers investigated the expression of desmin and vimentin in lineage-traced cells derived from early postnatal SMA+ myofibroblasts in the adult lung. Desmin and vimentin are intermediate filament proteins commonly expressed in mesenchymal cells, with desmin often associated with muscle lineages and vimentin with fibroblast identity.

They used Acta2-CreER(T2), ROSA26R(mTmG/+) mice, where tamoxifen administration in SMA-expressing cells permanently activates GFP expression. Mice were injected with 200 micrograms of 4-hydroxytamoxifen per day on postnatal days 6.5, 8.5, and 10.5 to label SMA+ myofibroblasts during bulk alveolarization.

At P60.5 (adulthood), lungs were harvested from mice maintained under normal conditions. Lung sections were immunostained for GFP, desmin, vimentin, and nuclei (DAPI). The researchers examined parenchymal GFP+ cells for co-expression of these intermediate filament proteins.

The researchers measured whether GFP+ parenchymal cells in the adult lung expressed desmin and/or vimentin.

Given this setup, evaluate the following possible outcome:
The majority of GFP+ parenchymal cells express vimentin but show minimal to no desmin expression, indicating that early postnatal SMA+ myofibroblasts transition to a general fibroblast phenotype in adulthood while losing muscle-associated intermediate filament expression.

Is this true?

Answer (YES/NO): NO